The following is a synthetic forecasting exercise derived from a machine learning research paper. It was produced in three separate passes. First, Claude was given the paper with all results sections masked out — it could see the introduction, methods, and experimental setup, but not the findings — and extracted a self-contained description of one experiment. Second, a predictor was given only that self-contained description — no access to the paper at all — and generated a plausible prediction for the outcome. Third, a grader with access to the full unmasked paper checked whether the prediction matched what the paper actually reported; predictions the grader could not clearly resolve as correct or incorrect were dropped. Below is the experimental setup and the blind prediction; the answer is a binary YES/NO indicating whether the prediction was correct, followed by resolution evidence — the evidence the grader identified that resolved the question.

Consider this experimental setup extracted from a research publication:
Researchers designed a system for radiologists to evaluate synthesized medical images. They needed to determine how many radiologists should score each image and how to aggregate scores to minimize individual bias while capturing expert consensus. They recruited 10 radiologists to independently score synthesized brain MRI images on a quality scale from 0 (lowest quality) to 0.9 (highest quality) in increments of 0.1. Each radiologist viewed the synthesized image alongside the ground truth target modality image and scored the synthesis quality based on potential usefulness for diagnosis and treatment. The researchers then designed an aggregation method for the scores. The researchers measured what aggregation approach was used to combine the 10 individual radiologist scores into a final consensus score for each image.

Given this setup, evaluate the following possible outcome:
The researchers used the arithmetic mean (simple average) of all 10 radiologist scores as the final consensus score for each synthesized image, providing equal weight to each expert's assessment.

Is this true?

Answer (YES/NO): NO